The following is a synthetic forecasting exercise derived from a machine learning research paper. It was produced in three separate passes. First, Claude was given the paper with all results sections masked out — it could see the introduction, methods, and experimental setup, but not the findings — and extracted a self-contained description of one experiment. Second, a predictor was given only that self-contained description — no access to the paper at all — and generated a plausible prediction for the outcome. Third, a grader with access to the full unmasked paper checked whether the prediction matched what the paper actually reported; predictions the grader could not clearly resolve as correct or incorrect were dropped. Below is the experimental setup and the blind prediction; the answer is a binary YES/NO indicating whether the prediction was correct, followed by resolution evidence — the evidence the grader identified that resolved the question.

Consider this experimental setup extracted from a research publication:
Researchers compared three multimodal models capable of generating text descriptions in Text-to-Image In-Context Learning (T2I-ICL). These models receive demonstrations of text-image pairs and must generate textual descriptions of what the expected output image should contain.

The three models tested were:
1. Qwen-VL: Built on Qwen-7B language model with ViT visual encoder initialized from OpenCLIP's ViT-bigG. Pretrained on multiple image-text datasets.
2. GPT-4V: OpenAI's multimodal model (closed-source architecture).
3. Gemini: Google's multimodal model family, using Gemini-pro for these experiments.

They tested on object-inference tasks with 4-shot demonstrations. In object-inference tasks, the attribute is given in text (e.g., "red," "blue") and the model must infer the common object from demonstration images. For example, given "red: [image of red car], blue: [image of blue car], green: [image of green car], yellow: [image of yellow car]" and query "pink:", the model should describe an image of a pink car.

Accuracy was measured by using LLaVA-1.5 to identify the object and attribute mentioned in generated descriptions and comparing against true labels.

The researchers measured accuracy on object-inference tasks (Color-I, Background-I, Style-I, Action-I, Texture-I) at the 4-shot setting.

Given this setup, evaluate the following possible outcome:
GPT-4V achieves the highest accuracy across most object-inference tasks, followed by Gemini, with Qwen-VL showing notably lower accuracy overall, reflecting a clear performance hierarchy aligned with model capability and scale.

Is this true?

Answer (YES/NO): NO